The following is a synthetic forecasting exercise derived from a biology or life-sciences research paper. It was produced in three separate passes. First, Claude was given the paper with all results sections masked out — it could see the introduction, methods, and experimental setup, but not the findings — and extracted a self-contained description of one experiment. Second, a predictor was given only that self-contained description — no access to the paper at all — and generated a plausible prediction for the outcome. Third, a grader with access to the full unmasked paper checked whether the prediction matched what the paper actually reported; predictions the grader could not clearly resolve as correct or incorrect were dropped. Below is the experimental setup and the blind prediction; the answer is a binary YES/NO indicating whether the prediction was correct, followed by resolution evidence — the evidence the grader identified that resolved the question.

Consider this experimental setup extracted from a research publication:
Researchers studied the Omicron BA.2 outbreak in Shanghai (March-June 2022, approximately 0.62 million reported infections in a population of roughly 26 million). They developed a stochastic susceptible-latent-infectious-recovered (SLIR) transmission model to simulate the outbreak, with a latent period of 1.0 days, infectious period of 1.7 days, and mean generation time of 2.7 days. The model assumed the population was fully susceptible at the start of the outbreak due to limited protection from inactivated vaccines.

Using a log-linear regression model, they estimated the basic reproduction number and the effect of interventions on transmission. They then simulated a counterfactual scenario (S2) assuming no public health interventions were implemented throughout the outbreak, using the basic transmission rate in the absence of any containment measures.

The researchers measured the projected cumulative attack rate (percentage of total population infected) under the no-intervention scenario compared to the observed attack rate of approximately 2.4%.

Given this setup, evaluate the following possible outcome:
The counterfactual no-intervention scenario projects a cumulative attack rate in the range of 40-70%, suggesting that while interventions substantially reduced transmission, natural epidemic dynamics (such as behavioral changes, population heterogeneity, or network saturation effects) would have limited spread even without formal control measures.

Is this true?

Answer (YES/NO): NO